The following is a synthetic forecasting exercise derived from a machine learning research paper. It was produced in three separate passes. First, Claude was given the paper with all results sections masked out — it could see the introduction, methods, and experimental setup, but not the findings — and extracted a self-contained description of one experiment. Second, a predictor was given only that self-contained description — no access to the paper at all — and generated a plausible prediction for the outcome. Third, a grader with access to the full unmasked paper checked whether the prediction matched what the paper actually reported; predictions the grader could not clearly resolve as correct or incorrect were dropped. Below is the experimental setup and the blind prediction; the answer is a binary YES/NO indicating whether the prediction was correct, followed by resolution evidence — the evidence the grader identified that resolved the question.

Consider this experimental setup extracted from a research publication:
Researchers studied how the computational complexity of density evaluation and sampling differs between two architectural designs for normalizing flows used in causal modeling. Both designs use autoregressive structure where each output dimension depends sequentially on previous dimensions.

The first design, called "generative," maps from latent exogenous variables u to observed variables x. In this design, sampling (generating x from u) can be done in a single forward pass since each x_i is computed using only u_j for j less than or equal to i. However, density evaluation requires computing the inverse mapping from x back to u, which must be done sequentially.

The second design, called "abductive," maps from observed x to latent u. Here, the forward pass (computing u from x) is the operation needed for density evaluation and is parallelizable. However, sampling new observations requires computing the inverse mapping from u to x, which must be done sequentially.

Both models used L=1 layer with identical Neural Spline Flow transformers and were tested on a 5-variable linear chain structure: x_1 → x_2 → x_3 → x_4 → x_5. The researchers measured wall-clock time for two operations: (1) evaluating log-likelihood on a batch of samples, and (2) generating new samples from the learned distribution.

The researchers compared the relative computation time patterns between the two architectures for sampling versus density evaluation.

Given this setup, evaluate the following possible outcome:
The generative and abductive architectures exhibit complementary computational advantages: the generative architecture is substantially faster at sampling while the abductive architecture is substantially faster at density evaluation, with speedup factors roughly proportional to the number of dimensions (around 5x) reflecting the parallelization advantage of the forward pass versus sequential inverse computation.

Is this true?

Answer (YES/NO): NO